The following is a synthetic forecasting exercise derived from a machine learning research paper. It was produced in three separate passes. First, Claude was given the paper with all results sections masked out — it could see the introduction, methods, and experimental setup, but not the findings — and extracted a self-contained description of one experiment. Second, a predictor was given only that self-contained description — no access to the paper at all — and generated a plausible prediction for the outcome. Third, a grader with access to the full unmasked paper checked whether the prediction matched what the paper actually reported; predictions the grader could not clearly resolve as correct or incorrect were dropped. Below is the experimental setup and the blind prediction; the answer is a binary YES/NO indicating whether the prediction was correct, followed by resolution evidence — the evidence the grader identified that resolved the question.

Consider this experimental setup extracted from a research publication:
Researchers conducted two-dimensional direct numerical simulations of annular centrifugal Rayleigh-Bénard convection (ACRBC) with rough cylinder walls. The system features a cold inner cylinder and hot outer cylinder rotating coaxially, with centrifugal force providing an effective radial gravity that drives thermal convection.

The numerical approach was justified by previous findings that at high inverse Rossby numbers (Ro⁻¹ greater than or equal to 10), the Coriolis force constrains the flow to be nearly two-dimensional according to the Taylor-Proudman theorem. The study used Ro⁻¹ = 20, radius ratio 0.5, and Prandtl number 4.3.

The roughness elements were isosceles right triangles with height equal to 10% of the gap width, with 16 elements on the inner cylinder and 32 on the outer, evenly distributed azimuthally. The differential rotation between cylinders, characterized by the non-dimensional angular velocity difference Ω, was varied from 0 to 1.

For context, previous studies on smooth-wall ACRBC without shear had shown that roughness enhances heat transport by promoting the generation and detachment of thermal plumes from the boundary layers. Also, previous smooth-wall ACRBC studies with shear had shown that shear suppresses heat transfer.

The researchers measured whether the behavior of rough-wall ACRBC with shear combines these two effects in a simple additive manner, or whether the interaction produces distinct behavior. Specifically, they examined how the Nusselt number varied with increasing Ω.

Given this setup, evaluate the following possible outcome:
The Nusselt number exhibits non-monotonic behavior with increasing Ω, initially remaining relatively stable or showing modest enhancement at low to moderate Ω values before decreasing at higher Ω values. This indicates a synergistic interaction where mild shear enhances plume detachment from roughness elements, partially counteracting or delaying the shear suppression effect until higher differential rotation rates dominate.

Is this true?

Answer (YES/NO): NO